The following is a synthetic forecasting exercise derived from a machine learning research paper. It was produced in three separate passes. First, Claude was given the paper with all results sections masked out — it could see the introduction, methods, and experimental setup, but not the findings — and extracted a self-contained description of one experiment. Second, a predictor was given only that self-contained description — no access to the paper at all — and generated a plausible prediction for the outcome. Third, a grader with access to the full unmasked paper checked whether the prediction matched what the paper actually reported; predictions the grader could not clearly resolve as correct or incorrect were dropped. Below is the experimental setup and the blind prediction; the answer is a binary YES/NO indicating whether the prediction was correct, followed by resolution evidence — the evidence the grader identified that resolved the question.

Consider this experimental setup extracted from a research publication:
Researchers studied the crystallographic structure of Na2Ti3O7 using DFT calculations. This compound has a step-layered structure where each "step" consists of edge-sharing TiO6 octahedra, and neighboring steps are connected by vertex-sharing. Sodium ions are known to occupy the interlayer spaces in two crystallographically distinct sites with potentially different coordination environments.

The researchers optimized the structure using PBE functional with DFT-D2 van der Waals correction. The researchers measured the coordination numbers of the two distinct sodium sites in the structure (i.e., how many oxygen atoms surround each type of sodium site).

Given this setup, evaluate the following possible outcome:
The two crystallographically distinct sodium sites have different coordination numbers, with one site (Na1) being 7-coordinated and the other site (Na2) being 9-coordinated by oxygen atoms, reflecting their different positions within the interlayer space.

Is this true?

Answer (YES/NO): YES